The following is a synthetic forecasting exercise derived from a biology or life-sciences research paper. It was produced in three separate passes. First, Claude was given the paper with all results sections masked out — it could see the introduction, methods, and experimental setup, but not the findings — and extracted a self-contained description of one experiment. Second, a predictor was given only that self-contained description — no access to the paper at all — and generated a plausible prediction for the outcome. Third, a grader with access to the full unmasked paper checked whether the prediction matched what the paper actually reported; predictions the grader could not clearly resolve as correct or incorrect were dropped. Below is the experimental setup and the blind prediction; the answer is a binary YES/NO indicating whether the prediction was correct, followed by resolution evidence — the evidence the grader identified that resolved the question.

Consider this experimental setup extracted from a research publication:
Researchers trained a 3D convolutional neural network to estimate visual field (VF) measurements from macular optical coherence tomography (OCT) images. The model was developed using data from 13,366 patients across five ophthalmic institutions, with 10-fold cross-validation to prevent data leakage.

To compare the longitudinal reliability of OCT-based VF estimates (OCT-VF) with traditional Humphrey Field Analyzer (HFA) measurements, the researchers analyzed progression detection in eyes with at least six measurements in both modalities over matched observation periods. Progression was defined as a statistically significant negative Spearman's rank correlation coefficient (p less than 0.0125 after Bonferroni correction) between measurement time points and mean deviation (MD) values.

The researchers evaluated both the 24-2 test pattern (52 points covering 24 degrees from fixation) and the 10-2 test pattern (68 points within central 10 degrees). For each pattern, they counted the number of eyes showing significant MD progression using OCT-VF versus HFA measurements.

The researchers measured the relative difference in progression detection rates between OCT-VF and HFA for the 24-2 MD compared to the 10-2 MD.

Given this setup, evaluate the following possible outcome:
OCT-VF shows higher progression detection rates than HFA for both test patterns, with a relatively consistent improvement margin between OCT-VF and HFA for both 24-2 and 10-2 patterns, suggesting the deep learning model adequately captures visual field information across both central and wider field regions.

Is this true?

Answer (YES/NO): NO